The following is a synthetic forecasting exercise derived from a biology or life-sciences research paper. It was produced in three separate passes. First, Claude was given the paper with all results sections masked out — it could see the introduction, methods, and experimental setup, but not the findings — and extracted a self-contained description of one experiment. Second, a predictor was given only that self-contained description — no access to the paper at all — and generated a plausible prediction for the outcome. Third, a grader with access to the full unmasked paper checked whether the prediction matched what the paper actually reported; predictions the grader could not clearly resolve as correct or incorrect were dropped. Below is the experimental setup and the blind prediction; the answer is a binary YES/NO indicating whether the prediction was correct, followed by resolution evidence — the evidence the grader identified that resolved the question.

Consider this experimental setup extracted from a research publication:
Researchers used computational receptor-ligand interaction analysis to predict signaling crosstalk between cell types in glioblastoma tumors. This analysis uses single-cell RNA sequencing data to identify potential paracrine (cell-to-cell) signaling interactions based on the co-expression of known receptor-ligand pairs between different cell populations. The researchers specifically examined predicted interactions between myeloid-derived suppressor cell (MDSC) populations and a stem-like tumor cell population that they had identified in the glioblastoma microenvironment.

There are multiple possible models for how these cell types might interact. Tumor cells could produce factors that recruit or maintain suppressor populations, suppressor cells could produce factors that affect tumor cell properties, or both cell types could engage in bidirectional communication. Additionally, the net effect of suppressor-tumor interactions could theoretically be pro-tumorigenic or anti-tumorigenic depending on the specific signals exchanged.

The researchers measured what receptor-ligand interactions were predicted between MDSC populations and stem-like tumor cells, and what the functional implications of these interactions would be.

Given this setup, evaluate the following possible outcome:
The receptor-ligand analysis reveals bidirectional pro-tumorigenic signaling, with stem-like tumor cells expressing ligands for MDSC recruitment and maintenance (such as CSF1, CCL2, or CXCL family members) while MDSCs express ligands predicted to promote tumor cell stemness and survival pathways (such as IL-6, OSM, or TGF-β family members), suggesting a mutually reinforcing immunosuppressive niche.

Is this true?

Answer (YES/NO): YES